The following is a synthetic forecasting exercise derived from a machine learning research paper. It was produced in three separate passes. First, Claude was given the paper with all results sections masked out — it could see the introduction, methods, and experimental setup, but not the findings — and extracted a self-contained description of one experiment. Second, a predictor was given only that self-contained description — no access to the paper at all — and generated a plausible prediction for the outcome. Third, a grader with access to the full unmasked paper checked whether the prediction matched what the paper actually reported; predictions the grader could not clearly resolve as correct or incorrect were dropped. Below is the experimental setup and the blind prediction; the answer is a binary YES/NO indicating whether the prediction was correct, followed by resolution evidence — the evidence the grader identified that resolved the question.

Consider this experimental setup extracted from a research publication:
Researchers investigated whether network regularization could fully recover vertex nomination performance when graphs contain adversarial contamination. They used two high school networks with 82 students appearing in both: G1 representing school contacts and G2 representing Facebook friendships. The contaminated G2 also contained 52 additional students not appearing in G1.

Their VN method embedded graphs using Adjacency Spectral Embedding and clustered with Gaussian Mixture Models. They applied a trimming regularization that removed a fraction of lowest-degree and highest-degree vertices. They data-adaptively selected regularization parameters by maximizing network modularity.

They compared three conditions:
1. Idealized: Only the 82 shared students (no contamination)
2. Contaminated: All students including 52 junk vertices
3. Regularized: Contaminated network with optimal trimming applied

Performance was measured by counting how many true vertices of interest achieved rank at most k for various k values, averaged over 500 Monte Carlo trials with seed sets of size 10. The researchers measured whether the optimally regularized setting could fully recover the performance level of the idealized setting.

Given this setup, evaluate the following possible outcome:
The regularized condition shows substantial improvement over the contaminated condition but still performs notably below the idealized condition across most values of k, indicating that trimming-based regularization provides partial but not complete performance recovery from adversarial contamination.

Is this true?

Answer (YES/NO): YES